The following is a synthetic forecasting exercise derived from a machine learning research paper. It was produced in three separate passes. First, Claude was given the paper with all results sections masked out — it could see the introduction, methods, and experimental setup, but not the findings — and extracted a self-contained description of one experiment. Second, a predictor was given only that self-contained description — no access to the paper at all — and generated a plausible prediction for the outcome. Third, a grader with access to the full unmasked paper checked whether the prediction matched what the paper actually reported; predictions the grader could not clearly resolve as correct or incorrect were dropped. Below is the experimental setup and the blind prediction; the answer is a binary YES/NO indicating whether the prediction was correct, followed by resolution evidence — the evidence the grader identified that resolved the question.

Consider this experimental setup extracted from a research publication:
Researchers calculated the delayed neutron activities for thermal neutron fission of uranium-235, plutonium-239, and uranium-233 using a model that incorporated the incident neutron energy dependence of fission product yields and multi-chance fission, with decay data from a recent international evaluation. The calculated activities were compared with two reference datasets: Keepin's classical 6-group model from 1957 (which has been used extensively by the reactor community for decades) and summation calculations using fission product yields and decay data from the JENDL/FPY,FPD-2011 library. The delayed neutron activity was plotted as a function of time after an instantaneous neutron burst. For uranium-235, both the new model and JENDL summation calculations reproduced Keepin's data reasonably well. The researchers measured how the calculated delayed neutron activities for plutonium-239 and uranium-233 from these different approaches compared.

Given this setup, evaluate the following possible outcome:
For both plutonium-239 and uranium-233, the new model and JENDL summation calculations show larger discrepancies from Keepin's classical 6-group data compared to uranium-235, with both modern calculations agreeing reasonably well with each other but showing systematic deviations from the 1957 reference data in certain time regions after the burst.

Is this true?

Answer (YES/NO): NO